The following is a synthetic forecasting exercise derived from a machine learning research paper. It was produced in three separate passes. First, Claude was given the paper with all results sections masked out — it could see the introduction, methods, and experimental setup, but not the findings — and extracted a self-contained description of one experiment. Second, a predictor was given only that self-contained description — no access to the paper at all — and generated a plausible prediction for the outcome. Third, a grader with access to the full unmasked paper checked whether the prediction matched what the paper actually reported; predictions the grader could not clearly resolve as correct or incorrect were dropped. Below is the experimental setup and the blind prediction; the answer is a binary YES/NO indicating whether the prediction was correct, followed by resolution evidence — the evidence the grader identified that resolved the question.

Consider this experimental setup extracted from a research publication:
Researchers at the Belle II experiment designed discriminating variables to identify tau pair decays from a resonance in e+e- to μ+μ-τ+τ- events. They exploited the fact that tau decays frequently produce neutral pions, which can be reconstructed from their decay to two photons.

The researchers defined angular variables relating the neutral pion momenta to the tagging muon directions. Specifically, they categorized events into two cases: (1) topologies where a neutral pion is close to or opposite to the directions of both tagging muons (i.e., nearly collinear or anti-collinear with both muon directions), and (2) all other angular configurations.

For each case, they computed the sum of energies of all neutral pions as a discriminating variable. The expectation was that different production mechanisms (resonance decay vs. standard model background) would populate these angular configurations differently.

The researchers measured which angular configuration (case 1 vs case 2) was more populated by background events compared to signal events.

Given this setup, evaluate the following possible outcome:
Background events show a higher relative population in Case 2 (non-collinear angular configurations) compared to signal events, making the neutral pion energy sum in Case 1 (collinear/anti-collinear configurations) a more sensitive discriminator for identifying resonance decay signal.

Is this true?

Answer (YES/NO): NO